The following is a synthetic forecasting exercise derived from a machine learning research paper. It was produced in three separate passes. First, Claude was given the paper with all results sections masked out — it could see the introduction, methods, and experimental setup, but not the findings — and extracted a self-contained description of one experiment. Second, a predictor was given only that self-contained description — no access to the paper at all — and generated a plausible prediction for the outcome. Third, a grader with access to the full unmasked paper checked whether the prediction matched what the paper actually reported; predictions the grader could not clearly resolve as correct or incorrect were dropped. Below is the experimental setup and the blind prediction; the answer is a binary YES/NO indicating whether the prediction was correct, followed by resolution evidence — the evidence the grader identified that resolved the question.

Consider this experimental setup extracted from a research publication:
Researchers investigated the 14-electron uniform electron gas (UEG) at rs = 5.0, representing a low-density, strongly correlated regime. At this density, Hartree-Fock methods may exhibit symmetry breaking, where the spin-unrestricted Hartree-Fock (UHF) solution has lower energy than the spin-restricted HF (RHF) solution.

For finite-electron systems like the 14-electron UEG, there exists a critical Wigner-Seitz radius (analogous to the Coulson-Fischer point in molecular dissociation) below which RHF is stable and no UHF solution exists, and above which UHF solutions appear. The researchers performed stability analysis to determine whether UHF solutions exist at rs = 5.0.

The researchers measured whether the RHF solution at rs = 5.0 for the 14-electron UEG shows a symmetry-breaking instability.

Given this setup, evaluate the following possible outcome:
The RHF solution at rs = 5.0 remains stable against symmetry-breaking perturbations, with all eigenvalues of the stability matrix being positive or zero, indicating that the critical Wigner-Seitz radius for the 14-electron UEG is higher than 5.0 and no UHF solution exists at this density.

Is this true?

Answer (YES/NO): NO